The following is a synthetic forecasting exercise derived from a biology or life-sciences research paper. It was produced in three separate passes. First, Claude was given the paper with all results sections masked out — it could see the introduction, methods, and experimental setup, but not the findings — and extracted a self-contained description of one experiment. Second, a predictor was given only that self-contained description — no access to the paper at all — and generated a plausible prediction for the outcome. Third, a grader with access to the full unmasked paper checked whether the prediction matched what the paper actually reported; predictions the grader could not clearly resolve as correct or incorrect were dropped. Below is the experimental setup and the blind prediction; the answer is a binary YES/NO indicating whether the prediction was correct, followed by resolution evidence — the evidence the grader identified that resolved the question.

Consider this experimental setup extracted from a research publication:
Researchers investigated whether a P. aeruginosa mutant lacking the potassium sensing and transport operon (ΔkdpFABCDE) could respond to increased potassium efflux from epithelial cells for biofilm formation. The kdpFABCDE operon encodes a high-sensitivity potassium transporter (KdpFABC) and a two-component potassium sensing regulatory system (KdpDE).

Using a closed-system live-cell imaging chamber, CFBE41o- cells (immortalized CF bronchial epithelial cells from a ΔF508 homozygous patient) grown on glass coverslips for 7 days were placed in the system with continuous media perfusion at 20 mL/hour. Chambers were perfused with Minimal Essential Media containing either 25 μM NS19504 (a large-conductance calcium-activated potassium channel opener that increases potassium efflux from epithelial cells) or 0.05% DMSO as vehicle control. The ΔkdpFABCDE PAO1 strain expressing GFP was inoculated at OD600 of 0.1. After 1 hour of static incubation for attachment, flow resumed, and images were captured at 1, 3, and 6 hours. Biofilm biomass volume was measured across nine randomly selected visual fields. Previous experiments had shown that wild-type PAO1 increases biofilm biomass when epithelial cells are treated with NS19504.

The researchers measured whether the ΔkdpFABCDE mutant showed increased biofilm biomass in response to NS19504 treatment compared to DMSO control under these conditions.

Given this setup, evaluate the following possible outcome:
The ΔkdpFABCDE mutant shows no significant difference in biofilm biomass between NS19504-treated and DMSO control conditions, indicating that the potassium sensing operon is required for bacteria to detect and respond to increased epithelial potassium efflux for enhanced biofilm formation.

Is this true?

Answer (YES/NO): YES